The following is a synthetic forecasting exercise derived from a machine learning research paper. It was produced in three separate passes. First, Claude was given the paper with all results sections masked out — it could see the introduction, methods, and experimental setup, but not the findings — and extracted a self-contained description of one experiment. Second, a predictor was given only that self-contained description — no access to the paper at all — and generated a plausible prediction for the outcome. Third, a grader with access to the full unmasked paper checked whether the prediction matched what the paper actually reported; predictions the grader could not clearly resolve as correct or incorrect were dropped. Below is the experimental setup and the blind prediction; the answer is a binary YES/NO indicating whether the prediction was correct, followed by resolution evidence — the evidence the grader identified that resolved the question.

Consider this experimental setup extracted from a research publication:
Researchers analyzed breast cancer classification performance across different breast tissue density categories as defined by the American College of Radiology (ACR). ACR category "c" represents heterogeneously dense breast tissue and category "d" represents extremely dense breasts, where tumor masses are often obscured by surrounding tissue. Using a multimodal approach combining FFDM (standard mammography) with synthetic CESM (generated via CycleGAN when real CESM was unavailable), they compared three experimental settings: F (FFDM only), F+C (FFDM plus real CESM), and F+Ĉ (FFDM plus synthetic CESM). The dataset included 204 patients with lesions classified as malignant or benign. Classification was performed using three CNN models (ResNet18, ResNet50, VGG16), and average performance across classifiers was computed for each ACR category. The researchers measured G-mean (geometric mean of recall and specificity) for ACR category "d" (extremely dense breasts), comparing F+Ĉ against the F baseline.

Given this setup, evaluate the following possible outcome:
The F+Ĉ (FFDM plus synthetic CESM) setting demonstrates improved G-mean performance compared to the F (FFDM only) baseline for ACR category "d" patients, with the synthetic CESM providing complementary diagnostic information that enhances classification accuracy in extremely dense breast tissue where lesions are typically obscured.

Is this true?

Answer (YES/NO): YES